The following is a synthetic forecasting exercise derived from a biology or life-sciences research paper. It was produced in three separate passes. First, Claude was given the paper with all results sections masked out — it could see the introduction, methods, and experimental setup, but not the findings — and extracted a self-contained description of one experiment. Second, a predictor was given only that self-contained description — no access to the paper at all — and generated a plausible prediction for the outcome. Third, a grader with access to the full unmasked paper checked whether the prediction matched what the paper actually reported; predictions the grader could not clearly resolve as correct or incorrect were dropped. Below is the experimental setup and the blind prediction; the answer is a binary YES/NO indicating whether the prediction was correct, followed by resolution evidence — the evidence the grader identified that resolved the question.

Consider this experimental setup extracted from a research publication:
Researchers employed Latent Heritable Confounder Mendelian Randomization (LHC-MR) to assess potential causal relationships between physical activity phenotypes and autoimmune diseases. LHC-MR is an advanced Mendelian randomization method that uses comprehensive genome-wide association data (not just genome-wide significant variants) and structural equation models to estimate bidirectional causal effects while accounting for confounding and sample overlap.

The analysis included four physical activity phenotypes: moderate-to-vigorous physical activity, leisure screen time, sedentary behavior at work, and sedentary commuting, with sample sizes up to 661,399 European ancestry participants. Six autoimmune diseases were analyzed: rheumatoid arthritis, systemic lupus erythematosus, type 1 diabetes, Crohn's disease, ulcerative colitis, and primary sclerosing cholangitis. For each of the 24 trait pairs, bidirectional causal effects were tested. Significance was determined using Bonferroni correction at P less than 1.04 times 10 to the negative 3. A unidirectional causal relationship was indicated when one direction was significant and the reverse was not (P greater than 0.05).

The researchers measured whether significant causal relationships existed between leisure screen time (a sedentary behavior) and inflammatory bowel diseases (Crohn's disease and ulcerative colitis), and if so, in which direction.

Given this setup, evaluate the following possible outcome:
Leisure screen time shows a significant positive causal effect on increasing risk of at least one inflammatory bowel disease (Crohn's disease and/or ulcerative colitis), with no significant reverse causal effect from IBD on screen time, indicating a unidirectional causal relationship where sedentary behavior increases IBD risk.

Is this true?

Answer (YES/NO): NO